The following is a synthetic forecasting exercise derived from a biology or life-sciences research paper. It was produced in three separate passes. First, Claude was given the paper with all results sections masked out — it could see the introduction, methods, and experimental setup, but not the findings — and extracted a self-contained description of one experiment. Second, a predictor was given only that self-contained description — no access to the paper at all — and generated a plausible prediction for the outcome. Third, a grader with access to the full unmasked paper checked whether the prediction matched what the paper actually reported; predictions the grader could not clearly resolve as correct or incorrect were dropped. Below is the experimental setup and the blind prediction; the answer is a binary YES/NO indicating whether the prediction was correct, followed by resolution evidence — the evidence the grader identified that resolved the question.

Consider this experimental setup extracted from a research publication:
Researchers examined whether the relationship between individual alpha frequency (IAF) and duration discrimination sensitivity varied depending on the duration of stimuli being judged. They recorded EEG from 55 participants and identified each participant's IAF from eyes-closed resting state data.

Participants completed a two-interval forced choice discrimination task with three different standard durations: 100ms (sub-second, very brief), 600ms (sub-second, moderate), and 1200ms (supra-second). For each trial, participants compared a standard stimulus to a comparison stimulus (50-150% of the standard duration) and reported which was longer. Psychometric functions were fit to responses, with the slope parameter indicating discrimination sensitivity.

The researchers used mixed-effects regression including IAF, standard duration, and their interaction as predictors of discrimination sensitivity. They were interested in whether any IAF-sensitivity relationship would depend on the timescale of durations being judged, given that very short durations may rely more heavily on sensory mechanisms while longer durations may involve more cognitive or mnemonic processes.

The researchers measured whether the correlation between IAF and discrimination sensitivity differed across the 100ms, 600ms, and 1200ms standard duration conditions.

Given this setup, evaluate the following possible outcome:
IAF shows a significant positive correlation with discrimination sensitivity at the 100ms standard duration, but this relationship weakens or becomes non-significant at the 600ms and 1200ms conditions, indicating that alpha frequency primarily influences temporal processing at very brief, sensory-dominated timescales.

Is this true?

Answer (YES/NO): NO